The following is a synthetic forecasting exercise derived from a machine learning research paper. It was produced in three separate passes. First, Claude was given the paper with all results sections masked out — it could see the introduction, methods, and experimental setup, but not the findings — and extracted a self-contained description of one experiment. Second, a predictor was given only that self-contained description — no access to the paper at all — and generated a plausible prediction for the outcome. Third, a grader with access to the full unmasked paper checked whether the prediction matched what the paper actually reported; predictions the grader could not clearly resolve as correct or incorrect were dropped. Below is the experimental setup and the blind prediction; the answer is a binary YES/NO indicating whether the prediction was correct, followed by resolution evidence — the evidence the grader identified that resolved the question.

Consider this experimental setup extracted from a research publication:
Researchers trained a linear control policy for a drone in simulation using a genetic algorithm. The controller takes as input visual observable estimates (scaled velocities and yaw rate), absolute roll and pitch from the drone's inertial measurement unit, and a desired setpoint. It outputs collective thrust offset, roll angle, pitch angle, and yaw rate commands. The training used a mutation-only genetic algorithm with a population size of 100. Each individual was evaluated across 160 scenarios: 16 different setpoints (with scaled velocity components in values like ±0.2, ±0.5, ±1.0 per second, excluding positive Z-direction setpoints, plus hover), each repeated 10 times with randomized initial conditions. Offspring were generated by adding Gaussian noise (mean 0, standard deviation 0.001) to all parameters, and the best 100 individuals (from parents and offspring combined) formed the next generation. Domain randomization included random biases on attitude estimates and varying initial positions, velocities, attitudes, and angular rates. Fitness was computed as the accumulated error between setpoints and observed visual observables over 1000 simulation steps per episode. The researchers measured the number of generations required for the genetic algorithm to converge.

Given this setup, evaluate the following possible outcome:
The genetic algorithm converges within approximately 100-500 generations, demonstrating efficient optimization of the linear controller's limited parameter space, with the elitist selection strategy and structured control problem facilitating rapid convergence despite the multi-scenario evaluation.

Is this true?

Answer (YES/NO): NO